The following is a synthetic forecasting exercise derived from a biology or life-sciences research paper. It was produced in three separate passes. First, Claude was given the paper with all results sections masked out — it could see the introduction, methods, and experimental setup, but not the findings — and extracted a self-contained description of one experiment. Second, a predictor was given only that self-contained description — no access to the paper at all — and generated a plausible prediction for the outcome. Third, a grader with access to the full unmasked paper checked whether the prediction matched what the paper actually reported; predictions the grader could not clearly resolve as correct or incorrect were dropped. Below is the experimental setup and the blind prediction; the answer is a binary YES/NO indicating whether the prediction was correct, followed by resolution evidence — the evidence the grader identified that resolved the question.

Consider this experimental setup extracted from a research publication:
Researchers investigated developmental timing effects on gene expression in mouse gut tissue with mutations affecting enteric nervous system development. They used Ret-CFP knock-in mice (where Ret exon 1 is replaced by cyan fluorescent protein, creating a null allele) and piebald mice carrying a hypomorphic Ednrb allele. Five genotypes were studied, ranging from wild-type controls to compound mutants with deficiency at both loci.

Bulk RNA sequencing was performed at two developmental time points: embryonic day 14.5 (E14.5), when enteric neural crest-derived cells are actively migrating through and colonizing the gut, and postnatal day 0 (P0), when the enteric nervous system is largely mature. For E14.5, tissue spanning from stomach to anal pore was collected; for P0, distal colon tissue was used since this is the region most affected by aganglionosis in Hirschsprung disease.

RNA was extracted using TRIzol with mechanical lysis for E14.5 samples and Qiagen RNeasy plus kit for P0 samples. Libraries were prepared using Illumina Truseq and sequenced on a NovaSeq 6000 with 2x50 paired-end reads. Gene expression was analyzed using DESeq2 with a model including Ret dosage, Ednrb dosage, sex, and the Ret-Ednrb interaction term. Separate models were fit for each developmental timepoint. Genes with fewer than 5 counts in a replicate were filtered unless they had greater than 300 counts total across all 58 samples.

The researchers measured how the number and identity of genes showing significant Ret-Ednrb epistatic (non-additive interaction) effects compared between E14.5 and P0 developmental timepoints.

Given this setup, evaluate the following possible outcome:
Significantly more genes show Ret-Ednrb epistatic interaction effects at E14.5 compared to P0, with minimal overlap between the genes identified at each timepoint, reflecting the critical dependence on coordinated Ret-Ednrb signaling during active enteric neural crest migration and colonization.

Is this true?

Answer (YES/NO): NO